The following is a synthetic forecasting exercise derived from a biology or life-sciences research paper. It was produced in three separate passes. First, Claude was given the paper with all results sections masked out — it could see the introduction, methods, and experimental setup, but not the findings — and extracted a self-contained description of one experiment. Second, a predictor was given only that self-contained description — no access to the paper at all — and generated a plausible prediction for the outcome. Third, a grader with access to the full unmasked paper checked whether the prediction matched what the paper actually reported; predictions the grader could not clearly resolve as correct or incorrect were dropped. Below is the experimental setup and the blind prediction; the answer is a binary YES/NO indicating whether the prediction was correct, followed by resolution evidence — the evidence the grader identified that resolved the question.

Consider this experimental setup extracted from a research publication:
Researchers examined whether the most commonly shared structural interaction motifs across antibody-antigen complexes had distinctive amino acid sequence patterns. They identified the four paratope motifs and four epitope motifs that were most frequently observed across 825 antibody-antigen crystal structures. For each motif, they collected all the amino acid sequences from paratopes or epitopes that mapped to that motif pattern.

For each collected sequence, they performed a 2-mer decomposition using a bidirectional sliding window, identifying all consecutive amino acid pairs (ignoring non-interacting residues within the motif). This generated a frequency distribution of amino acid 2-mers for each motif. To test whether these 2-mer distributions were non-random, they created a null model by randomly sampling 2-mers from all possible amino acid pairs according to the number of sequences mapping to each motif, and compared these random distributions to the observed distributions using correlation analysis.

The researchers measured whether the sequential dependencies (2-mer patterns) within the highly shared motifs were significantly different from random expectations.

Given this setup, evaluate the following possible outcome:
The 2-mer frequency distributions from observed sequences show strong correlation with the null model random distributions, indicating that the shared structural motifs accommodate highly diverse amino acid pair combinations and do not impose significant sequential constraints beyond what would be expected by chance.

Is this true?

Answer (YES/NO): NO